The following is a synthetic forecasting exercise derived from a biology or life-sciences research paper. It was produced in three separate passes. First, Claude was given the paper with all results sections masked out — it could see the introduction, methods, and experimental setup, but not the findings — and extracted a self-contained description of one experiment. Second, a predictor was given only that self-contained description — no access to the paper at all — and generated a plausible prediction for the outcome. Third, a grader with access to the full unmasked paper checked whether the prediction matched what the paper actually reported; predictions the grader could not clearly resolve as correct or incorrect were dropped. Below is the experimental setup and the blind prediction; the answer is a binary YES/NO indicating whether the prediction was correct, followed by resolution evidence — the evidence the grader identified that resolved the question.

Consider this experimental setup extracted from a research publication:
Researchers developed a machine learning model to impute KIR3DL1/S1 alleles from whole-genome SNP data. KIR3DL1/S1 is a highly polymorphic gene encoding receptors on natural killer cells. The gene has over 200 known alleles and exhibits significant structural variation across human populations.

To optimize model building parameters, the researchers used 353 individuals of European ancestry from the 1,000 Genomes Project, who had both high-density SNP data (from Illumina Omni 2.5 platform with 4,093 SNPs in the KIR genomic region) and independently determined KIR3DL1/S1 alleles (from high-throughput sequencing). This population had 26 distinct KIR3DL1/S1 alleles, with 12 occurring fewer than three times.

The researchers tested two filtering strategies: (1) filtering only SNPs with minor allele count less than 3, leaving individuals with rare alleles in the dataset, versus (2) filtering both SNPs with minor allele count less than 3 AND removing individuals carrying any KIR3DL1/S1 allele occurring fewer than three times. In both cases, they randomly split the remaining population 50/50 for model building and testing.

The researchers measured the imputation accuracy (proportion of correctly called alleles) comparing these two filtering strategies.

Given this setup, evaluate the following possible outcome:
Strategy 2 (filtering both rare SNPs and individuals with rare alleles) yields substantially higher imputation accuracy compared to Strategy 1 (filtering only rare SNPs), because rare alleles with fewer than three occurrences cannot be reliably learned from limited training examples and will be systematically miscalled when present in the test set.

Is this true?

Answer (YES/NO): YES